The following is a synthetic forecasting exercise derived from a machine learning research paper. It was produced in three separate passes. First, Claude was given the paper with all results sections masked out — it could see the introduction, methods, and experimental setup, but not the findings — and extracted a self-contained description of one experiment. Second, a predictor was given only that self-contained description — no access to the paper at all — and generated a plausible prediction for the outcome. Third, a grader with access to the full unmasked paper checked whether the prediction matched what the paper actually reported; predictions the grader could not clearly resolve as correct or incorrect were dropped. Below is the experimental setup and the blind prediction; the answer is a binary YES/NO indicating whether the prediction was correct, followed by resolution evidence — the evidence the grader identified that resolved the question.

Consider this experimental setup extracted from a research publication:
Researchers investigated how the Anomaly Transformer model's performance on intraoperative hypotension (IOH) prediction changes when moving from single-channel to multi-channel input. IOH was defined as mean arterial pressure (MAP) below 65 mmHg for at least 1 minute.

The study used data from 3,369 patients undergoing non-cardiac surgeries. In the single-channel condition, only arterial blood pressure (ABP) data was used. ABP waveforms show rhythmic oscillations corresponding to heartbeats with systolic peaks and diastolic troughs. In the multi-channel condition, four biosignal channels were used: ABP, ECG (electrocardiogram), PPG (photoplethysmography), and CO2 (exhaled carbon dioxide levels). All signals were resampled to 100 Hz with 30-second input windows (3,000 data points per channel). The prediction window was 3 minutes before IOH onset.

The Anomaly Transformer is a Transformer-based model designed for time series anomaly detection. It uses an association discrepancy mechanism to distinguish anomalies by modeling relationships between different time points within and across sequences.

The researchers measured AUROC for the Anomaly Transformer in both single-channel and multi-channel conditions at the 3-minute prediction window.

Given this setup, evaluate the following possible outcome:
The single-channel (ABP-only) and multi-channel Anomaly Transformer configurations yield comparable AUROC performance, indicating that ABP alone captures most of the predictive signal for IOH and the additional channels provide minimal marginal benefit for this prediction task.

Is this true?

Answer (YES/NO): NO